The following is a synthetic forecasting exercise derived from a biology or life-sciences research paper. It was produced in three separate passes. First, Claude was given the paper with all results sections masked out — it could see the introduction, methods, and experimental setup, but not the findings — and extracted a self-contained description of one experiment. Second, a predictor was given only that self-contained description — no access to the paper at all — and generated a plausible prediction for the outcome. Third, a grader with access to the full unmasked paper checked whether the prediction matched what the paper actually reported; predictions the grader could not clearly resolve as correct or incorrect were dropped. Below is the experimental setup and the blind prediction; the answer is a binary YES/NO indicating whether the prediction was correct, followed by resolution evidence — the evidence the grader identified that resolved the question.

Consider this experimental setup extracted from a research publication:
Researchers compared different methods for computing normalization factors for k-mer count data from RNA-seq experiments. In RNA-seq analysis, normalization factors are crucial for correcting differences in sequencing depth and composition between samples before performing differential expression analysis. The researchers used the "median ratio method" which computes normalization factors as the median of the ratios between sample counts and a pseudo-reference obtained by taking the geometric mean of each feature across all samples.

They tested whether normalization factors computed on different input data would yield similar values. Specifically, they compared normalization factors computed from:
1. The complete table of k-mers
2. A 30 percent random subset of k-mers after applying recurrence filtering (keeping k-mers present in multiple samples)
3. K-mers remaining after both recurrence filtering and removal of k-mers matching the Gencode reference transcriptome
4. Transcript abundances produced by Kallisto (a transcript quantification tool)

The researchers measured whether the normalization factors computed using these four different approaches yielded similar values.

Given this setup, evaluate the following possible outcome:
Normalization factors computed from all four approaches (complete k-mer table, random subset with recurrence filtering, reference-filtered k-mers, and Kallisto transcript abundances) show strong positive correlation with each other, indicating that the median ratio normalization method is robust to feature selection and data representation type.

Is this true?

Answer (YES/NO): YES